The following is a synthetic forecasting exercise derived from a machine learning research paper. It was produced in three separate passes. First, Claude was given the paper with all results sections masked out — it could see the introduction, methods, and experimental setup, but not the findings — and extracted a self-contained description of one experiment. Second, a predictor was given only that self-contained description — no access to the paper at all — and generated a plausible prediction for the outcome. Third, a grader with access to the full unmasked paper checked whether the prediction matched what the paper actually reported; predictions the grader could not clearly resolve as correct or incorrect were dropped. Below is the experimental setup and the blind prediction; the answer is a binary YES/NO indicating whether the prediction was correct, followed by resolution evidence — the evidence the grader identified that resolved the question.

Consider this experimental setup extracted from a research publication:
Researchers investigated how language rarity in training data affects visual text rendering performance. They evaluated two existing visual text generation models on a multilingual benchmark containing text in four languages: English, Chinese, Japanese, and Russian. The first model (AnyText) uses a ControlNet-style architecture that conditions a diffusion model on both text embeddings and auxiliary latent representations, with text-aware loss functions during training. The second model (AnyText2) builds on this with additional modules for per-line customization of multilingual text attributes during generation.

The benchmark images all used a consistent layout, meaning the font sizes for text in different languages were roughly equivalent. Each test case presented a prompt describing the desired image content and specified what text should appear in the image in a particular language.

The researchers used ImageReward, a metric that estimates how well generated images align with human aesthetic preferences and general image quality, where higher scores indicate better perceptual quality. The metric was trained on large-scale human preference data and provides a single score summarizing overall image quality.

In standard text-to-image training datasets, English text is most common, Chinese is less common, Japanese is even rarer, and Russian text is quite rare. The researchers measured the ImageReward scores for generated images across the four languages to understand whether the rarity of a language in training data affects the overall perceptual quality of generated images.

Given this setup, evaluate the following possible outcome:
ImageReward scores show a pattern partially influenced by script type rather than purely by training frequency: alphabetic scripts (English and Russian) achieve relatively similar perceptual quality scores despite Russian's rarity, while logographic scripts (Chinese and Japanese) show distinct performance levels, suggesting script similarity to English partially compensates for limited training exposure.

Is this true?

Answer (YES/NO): NO